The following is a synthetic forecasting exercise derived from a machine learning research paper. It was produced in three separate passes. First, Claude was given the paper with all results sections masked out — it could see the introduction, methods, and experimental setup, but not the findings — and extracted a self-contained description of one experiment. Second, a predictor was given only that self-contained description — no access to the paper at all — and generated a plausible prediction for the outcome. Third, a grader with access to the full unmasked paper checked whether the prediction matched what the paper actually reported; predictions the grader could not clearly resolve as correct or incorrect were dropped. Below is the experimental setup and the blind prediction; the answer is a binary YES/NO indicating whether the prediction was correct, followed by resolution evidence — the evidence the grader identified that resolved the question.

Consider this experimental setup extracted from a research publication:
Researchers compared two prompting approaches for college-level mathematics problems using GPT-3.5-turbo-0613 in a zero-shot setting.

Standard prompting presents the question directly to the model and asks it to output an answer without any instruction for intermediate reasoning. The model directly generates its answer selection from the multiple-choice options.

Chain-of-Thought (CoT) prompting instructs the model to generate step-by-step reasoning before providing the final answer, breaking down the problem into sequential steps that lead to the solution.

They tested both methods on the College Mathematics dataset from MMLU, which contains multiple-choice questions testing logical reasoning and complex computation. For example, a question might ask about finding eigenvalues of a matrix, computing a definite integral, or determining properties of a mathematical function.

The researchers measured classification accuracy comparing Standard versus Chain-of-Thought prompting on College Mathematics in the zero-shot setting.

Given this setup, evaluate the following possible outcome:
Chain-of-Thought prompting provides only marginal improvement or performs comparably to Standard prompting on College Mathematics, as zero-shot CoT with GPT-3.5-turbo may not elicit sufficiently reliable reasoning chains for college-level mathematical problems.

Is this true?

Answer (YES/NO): YES